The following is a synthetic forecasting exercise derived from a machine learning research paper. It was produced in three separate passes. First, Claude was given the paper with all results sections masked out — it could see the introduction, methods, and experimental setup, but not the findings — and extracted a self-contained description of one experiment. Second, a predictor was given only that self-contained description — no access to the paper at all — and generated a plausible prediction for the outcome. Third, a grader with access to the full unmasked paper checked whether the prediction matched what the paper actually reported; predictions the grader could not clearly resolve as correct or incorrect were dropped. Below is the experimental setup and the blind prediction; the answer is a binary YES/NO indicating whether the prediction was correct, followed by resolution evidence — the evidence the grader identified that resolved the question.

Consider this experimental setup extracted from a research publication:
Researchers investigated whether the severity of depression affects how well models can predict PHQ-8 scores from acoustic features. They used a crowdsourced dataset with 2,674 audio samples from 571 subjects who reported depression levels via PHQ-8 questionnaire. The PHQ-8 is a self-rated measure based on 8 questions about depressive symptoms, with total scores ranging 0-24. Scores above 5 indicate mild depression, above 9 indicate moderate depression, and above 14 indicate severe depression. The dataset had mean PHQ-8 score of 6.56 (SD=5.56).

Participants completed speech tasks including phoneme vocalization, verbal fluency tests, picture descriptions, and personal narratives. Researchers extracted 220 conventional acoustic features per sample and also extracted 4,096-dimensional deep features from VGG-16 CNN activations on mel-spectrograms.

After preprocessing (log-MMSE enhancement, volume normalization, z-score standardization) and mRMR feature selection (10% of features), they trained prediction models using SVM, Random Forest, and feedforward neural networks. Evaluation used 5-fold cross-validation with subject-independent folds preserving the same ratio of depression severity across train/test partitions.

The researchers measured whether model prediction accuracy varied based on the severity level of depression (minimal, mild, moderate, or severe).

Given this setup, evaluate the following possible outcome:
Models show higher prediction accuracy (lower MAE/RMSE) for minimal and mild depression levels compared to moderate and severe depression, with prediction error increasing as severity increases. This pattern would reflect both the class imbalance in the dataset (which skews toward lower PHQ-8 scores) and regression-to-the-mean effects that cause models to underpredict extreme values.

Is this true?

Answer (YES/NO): YES